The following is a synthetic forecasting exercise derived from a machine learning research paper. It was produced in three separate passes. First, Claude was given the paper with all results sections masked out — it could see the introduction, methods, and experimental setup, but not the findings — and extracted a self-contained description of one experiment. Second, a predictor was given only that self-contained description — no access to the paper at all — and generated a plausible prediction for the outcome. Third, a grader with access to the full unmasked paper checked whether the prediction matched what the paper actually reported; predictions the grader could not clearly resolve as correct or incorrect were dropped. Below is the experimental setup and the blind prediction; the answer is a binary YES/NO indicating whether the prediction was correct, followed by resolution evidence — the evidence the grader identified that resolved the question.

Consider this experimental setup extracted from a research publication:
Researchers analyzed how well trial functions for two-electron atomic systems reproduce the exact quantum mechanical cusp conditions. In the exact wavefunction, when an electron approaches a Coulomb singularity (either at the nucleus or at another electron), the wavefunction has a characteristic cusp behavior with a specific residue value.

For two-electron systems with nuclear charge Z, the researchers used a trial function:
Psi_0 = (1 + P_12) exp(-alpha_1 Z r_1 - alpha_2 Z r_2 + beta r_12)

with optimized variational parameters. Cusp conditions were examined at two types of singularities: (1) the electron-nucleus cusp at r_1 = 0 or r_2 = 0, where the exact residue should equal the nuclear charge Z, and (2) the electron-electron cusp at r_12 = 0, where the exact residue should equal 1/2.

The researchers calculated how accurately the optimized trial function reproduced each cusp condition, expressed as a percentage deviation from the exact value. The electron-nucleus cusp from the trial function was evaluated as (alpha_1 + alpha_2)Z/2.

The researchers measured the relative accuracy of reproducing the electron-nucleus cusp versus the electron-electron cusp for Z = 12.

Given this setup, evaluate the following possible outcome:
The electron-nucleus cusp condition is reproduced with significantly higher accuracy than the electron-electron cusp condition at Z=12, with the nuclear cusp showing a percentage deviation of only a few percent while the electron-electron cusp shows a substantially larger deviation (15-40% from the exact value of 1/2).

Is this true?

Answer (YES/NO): NO